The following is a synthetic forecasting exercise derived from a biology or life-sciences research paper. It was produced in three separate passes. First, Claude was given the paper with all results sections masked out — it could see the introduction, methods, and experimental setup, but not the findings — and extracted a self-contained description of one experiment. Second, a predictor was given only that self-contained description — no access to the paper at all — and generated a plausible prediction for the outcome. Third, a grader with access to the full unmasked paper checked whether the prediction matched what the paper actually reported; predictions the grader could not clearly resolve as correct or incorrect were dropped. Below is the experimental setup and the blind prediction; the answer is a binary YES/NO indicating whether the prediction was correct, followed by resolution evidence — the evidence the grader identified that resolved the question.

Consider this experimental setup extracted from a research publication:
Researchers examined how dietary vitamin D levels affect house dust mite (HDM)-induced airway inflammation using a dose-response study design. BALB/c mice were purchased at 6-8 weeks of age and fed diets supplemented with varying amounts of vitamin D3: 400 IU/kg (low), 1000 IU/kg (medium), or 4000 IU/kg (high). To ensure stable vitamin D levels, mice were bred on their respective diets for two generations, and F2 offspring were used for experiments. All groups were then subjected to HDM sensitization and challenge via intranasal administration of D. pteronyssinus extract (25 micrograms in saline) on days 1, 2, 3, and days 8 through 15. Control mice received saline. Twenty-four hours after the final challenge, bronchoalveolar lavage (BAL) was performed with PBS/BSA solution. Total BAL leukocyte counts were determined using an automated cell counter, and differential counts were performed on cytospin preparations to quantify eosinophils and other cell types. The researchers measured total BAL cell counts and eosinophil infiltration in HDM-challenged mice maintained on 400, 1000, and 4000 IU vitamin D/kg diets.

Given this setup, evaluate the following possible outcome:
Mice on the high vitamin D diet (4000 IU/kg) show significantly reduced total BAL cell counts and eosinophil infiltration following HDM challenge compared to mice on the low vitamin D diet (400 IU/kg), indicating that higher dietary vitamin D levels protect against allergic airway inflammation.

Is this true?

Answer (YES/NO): YES